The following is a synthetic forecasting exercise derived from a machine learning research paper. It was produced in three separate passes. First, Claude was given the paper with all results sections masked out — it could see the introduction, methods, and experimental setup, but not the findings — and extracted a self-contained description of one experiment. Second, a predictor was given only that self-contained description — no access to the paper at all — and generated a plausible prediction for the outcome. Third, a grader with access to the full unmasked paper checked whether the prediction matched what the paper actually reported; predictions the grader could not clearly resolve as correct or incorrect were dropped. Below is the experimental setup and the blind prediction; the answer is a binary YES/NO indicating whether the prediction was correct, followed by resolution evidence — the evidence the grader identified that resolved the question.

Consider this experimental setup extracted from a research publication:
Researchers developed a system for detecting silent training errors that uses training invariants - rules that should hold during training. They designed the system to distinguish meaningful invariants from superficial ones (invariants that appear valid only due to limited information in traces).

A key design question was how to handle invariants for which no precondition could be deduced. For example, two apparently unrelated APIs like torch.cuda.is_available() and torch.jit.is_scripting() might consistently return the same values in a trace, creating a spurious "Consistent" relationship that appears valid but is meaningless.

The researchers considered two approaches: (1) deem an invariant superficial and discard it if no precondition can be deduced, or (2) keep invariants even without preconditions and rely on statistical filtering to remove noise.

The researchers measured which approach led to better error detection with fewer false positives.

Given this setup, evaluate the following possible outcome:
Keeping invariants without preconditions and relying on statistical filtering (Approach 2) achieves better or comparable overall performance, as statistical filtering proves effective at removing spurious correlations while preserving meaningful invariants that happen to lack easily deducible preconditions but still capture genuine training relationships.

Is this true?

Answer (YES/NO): NO